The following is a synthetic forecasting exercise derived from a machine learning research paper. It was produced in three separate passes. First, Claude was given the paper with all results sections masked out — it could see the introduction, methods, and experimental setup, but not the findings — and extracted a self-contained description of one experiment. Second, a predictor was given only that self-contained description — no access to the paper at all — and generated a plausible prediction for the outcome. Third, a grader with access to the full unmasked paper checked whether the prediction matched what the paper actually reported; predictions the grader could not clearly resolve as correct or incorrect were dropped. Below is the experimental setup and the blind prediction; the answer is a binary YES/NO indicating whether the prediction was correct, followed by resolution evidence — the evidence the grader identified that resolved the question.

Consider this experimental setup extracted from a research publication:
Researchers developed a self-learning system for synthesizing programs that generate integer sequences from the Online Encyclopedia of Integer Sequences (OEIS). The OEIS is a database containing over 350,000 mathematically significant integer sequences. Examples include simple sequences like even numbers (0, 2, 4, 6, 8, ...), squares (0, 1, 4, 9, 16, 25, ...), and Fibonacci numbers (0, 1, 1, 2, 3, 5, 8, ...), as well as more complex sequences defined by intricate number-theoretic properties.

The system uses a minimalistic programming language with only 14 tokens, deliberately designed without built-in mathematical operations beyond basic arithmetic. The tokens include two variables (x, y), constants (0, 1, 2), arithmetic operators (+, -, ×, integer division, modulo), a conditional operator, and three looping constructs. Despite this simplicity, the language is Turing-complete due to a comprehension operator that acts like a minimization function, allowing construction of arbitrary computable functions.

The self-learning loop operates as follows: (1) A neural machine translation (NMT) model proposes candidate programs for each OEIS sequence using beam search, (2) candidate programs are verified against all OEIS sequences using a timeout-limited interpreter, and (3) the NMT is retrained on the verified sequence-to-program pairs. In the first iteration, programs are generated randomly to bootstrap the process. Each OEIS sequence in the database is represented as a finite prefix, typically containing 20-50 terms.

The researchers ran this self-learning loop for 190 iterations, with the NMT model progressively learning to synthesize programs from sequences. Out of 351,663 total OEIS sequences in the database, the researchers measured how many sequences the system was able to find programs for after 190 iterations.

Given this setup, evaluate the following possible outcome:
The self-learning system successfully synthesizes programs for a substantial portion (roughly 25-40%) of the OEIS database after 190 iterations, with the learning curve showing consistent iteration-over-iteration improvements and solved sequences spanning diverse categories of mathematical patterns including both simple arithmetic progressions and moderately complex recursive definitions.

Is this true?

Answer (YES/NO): NO